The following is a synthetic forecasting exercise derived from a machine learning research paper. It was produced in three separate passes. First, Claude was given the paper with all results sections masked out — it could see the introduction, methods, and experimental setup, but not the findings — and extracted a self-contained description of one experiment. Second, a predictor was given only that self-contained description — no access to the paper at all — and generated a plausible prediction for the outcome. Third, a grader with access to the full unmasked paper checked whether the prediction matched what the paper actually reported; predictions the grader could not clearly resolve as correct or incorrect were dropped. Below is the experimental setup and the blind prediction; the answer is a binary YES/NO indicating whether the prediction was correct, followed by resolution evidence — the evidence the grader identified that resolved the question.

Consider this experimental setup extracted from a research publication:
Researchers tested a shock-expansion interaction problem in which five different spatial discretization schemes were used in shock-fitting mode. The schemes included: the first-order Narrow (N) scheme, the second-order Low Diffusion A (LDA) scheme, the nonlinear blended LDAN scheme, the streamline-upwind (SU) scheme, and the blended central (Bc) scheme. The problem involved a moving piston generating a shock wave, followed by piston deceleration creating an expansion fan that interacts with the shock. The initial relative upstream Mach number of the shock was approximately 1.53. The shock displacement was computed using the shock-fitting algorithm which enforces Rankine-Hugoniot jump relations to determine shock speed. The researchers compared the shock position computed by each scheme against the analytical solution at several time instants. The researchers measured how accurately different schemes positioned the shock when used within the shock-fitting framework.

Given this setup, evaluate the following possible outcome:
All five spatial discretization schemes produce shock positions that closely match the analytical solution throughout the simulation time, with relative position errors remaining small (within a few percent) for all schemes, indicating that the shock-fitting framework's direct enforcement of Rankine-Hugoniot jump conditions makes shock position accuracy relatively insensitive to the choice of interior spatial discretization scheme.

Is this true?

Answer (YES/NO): NO